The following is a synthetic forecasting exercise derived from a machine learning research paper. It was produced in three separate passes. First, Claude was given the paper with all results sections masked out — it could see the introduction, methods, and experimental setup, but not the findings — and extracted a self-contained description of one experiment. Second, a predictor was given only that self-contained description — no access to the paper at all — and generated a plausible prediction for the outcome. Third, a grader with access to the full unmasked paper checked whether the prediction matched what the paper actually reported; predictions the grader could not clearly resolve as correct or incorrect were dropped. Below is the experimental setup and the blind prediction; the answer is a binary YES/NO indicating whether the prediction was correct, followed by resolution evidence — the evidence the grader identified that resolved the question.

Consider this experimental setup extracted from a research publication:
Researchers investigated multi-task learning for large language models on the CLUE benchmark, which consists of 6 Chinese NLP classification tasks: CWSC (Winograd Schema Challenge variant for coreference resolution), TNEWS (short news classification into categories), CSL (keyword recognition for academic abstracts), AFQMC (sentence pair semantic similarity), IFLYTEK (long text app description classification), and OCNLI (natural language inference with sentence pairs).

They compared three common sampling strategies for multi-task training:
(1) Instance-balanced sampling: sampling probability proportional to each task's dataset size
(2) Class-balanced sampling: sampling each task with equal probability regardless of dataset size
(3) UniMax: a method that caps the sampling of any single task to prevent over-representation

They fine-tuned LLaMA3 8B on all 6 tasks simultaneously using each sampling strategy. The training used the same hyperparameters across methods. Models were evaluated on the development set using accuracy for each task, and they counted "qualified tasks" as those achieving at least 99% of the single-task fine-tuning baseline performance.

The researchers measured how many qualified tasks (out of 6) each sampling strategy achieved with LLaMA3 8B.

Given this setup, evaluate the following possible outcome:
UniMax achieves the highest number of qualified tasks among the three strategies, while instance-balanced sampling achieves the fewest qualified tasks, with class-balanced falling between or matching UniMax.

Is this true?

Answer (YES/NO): NO